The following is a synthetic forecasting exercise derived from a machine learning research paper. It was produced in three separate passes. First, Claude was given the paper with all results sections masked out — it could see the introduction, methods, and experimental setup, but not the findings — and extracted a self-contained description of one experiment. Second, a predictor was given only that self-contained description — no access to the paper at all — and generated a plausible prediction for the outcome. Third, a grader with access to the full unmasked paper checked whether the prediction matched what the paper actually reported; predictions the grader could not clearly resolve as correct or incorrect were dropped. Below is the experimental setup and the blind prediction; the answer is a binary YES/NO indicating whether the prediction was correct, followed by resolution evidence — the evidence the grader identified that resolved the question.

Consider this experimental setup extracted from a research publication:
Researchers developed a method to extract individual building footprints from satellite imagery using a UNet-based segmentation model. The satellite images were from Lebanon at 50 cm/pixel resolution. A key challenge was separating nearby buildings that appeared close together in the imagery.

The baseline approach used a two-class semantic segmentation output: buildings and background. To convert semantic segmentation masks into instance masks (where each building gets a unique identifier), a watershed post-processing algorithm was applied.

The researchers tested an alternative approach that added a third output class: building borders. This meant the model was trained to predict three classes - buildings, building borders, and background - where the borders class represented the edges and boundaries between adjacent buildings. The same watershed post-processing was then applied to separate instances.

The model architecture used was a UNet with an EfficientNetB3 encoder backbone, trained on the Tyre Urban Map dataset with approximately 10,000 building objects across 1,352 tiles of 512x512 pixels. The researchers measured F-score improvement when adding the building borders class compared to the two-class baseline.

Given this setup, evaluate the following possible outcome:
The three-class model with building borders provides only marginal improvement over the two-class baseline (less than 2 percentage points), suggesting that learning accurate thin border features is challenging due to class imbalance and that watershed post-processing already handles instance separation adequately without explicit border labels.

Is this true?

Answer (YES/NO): NO